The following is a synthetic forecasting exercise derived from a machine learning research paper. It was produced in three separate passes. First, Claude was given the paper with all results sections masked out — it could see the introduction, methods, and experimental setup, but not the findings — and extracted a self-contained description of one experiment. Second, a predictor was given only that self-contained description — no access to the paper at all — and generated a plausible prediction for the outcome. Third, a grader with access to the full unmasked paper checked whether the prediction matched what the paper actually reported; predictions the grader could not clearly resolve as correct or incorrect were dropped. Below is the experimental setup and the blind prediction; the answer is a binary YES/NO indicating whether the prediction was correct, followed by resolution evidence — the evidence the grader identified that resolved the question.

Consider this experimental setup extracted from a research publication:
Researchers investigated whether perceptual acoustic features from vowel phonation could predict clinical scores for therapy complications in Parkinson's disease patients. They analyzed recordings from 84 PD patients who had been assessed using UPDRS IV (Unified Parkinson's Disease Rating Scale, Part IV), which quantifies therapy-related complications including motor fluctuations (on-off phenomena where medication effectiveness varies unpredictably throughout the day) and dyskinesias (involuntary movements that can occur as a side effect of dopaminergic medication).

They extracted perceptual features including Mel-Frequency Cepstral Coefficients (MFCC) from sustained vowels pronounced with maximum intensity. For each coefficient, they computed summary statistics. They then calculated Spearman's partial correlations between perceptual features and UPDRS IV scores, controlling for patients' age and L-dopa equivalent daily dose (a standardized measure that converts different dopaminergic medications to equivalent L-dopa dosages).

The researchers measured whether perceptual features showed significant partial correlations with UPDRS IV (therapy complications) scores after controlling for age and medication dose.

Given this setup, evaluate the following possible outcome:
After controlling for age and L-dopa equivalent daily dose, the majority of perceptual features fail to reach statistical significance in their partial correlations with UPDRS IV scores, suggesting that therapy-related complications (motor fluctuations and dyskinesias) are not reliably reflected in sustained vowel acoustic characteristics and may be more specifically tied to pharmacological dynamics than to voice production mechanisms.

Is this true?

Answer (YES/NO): NO